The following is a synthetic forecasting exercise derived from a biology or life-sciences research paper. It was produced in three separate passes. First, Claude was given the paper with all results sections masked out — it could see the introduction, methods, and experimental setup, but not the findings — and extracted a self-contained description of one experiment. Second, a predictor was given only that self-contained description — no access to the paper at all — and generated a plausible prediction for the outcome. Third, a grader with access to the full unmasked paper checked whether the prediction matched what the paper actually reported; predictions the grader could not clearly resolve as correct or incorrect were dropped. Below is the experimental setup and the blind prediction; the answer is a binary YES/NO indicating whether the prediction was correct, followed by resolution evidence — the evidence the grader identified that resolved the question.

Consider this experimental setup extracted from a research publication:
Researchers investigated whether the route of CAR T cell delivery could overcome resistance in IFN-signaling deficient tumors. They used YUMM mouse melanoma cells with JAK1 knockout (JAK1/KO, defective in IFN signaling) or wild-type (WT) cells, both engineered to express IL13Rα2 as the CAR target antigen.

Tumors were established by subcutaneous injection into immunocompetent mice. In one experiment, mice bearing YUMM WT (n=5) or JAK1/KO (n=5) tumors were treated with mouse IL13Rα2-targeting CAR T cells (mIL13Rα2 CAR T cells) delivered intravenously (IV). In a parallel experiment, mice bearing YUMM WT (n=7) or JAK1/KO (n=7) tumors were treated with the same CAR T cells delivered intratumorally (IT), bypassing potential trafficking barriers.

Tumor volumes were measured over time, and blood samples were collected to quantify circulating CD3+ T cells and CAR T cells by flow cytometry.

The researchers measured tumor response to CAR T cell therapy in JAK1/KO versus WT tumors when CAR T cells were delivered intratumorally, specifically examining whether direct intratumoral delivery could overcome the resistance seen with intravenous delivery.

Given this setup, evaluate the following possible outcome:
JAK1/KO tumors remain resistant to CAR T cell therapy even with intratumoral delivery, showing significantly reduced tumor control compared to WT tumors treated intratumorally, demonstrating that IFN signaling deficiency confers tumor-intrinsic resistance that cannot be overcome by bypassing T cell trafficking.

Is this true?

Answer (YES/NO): NO